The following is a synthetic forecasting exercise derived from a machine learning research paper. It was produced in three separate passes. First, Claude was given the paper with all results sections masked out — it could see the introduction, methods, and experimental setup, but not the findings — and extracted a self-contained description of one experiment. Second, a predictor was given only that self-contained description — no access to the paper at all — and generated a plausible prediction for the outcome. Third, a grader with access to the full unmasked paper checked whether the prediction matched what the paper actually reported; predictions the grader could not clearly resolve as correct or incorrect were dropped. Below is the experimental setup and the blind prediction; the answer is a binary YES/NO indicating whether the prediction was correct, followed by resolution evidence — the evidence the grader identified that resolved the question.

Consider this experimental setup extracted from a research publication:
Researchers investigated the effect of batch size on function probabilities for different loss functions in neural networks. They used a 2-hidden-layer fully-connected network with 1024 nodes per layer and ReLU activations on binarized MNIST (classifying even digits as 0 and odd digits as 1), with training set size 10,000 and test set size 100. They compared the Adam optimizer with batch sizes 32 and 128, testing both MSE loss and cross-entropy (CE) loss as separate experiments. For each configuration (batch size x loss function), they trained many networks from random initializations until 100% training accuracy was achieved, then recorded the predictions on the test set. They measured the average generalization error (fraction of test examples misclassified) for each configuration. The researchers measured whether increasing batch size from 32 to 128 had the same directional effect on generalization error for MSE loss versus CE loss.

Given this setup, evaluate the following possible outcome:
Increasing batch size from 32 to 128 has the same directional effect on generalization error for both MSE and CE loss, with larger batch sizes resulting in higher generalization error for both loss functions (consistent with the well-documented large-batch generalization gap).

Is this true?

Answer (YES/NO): NO